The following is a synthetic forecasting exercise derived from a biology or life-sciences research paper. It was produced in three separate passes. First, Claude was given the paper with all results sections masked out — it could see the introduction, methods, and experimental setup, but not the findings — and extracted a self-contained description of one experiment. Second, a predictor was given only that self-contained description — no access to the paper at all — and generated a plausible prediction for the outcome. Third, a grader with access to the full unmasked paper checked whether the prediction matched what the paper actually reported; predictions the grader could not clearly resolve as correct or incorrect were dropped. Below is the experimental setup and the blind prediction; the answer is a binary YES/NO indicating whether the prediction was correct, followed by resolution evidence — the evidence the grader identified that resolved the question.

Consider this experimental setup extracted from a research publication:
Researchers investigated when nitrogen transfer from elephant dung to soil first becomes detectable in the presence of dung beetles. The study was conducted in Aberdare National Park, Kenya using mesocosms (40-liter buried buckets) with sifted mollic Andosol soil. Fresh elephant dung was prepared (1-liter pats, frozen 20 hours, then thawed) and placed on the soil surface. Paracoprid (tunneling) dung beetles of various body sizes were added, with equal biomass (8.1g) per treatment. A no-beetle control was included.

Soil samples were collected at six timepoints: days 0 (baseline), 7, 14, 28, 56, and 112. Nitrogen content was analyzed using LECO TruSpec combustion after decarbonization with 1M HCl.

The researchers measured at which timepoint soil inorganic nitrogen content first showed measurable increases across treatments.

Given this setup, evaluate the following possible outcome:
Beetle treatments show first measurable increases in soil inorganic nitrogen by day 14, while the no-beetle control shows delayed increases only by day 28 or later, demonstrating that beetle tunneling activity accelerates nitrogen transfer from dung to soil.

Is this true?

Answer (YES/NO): NO